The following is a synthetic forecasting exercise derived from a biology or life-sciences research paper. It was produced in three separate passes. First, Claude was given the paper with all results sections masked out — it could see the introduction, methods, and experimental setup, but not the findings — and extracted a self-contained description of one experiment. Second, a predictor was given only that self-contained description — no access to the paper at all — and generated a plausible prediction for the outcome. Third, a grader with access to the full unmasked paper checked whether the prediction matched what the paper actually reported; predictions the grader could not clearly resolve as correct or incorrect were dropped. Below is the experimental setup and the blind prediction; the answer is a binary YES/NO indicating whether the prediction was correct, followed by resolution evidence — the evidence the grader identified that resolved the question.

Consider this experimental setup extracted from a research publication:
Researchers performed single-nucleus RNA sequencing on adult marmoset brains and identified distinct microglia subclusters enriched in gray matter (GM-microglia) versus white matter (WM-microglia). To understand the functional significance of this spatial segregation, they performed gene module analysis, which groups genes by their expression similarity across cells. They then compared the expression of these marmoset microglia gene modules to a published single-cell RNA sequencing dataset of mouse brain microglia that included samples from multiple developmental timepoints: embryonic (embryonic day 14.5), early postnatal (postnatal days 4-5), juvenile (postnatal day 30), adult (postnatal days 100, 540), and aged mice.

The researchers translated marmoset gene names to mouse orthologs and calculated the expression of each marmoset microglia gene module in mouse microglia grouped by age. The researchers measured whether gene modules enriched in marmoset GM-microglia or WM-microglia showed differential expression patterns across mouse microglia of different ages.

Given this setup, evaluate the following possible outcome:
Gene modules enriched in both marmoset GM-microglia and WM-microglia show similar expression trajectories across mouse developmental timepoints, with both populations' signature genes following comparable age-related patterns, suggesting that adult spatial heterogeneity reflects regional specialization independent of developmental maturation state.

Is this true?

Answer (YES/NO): NO